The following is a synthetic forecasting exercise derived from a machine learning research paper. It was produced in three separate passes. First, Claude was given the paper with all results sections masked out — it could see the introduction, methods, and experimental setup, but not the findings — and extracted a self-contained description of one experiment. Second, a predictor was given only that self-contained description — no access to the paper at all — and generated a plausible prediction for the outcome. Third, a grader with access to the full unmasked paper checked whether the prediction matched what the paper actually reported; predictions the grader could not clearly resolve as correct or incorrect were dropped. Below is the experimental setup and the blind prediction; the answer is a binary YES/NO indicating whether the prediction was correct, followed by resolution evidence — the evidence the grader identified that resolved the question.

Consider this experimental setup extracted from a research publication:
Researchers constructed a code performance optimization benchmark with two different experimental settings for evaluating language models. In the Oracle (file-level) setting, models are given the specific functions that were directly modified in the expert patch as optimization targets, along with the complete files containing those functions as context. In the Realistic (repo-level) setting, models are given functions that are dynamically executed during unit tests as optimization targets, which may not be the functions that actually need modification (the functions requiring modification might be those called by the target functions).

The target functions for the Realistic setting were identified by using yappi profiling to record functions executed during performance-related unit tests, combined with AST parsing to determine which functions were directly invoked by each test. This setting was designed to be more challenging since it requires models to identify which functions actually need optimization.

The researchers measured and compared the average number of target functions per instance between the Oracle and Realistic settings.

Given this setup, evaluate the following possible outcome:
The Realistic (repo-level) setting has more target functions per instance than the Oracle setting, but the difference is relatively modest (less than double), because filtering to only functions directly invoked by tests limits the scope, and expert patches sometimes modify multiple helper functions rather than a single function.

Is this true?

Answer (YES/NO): NO